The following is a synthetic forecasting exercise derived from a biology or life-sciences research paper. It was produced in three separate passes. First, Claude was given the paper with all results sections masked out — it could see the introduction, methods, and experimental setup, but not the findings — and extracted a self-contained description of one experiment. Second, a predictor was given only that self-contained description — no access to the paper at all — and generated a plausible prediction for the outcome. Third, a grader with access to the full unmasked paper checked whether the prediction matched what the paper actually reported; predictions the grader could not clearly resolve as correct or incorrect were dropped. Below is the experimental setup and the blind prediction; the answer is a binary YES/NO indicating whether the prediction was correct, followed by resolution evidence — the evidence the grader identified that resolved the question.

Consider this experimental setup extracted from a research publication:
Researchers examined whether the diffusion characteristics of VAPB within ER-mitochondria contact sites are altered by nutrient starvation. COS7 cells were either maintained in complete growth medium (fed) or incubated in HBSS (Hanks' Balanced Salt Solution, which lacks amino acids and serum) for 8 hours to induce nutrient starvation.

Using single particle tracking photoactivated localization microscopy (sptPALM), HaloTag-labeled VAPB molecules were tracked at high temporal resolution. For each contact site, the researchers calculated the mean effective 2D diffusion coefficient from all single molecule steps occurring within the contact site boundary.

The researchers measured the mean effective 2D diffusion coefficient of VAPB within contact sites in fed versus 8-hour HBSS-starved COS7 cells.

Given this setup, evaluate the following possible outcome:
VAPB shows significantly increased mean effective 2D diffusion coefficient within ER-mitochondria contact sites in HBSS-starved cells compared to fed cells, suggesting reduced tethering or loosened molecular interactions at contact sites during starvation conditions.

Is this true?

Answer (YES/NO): NO